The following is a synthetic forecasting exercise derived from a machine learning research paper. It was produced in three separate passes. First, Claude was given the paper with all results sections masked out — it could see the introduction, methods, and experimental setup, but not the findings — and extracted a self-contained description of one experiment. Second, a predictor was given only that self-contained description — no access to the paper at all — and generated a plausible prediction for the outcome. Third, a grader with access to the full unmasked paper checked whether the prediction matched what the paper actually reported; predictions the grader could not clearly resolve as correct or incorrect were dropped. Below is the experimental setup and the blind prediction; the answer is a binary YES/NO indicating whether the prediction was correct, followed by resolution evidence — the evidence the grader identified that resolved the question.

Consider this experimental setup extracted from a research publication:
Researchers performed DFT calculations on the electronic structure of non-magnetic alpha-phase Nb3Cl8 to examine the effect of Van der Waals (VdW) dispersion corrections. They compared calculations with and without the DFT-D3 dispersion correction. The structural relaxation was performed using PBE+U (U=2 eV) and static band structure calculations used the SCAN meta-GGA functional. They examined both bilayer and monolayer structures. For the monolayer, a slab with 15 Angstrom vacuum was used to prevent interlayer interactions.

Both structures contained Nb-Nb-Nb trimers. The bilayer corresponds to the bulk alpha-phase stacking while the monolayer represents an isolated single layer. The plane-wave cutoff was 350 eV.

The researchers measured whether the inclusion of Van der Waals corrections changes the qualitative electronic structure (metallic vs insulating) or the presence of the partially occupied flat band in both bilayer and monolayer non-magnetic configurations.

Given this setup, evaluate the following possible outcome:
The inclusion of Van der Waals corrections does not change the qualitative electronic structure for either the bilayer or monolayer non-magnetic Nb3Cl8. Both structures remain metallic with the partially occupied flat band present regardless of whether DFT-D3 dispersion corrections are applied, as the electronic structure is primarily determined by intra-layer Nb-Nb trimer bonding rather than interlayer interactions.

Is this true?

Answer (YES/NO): YES